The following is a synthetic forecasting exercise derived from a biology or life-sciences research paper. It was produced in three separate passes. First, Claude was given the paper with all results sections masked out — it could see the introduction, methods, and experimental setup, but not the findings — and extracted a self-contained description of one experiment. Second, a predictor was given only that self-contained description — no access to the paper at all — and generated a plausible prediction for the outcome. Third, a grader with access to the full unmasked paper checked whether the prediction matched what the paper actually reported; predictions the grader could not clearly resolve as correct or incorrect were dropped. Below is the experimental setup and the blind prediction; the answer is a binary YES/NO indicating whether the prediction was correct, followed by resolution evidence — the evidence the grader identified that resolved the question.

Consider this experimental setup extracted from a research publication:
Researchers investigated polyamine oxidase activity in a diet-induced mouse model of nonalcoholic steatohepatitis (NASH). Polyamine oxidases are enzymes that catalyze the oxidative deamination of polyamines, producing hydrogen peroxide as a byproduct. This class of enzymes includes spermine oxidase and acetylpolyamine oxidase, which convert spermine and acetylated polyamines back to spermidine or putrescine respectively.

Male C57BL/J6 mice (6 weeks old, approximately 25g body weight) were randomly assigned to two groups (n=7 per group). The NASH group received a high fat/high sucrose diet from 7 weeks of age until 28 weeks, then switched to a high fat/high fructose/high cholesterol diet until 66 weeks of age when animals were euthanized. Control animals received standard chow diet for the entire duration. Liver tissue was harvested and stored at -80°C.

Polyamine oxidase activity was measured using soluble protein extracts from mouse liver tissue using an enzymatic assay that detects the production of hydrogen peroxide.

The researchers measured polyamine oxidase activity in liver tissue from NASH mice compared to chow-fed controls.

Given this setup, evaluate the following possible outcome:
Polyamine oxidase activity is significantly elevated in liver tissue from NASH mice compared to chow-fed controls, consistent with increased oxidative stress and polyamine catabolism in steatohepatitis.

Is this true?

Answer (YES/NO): YES